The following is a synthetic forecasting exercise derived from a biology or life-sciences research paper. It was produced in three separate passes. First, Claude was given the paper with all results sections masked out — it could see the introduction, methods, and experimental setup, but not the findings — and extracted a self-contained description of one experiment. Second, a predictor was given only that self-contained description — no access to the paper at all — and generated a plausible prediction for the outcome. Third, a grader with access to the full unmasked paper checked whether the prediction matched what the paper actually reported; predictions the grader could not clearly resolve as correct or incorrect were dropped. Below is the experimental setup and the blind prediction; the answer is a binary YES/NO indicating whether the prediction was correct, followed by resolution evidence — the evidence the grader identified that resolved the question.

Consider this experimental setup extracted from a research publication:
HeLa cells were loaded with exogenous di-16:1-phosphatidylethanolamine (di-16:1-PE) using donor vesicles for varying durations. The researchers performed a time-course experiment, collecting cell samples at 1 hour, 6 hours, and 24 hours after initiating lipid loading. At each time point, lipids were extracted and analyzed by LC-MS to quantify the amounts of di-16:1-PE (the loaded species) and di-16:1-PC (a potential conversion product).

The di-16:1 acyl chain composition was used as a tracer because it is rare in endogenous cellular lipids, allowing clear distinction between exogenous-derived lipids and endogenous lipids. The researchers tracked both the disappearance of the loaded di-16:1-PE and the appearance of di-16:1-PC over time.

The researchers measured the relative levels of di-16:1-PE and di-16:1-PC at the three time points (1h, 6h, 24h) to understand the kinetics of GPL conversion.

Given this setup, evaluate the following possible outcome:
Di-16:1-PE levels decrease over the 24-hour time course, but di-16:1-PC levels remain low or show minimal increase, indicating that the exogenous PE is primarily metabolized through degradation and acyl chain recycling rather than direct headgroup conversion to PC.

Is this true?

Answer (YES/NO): NO